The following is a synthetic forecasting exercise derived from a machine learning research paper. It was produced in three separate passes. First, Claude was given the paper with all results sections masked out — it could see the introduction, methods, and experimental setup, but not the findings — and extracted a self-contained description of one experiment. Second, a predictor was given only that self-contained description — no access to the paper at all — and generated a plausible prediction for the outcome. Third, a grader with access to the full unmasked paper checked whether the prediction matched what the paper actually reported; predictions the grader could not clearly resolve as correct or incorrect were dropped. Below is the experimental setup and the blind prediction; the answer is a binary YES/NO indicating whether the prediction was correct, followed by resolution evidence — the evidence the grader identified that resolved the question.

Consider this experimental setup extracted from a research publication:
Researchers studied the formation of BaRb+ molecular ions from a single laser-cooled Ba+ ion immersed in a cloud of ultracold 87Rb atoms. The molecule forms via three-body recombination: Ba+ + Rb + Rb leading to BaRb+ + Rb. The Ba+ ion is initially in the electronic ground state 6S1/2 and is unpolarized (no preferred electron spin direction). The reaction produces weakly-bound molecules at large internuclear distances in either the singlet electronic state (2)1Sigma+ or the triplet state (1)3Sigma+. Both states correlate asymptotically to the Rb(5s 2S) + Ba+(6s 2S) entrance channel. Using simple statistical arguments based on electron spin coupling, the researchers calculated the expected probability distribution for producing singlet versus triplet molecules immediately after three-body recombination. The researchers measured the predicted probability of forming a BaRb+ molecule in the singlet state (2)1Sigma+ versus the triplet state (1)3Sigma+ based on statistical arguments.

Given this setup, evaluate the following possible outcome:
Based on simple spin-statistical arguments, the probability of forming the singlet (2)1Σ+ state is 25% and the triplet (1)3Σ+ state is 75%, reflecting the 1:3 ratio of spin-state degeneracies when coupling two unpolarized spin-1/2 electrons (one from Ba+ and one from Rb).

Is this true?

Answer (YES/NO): YES